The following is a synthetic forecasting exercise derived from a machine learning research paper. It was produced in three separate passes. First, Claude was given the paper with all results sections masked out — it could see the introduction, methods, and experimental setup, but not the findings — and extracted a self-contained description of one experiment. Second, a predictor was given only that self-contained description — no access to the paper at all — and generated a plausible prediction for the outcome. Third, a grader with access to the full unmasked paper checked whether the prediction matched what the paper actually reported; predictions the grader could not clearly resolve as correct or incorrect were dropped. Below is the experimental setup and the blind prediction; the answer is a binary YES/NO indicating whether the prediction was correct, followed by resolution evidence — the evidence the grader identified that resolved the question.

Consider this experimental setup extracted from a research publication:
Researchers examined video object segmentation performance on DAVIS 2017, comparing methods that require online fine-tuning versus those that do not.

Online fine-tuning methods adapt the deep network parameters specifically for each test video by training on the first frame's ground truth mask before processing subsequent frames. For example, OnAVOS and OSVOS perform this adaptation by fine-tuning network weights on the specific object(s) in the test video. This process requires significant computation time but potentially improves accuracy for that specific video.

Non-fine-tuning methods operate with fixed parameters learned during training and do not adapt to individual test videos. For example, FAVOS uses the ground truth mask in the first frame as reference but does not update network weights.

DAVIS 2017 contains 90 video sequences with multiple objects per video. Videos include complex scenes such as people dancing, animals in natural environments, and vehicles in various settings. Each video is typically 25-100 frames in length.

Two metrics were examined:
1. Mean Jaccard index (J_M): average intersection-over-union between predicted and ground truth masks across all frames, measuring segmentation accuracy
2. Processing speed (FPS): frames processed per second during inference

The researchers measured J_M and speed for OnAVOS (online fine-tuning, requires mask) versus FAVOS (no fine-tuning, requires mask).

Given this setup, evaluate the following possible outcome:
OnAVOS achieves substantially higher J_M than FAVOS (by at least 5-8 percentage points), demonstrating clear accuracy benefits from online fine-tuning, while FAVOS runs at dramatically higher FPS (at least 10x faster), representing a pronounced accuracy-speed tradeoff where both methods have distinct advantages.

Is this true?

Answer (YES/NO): NO